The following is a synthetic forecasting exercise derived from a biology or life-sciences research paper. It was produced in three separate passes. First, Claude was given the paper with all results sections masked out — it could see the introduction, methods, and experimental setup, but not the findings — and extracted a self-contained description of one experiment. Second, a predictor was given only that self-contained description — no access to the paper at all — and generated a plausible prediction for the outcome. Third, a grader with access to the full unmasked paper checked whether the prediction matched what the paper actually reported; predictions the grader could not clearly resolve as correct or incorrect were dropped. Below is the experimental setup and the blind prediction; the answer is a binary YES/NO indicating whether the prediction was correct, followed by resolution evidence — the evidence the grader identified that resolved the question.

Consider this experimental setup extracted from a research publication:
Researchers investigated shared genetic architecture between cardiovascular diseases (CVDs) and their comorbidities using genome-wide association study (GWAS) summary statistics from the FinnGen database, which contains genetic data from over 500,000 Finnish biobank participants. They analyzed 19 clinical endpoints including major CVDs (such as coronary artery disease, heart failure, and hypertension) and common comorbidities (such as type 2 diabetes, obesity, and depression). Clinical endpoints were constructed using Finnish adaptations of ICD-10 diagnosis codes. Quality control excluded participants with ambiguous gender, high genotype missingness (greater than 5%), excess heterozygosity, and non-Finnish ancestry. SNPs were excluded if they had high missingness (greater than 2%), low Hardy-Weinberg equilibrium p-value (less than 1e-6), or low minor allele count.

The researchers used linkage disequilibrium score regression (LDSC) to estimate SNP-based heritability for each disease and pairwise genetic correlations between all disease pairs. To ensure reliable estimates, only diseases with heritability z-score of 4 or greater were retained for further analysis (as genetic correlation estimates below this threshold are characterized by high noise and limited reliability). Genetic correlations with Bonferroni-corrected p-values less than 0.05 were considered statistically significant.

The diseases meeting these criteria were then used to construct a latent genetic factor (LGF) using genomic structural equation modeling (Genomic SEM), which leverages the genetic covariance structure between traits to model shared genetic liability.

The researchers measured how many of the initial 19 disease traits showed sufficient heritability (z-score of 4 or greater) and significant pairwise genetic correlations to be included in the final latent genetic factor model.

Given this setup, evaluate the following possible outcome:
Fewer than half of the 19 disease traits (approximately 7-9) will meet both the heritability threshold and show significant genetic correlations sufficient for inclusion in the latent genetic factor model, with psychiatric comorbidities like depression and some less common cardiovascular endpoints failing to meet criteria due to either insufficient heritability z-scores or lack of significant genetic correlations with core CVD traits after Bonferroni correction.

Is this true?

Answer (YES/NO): NO